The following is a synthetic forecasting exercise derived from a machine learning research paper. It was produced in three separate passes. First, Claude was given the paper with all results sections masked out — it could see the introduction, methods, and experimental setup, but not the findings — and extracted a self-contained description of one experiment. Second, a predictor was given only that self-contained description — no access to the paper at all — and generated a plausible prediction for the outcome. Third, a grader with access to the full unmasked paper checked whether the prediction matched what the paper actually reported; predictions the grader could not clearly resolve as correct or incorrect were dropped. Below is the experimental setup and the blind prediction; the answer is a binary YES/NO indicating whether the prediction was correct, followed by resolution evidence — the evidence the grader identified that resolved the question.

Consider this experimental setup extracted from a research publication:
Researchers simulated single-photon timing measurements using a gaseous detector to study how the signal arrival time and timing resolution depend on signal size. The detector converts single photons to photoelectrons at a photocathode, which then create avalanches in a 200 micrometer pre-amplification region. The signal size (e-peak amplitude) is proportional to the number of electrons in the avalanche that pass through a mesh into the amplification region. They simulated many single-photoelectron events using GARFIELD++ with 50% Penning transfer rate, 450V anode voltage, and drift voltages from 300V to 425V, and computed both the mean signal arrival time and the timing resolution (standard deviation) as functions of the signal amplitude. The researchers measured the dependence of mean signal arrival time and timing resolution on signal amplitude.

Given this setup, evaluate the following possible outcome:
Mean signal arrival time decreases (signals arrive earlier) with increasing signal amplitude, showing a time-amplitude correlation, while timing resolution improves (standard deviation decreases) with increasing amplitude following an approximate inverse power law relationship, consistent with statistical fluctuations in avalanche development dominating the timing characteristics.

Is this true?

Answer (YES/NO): NO